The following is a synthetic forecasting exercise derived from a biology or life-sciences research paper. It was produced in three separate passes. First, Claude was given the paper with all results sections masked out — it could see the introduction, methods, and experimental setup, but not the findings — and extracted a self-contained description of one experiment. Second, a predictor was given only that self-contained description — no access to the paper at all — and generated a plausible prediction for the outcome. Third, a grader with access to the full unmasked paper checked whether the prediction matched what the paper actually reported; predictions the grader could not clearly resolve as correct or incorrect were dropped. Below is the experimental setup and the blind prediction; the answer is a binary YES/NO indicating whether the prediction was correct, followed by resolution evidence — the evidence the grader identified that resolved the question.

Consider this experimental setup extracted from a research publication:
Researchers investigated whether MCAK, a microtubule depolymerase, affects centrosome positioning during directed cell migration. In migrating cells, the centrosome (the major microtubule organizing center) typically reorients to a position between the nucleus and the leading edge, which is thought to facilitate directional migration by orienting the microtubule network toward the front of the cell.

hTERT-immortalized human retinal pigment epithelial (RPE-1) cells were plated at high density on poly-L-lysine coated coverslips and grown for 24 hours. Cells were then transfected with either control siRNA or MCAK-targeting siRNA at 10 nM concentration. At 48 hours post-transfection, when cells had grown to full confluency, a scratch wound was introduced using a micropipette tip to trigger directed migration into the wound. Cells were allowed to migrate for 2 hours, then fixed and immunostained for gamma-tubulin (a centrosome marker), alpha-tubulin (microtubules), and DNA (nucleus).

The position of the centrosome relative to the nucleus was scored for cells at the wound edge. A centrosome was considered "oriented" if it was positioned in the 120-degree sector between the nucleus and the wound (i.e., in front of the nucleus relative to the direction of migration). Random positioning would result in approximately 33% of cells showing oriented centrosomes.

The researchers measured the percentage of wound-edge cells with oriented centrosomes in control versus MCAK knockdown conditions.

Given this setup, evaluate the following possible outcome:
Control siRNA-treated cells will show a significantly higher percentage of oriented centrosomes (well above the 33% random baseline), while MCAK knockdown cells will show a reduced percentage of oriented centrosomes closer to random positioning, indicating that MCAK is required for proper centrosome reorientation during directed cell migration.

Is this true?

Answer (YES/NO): YES